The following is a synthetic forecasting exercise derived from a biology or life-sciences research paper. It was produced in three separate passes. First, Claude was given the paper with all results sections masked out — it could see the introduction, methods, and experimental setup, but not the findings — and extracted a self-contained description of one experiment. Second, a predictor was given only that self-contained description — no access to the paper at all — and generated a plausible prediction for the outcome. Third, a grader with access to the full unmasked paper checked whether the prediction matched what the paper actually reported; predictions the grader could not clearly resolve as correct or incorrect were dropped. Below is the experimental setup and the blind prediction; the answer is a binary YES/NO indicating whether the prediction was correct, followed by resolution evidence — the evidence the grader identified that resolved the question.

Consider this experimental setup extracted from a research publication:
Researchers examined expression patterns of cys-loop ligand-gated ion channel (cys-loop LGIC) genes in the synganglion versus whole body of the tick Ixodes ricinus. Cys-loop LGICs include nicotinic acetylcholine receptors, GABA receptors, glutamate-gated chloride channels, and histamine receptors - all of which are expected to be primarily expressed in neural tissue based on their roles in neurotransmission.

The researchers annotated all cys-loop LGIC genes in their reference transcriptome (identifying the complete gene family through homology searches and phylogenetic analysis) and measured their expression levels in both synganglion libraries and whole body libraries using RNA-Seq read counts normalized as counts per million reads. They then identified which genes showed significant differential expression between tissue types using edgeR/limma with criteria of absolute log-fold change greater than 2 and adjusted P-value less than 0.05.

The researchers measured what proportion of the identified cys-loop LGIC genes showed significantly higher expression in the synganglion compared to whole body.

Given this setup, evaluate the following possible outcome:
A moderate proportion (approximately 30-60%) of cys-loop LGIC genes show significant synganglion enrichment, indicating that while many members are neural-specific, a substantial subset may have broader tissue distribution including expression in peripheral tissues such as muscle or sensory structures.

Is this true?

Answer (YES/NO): NO